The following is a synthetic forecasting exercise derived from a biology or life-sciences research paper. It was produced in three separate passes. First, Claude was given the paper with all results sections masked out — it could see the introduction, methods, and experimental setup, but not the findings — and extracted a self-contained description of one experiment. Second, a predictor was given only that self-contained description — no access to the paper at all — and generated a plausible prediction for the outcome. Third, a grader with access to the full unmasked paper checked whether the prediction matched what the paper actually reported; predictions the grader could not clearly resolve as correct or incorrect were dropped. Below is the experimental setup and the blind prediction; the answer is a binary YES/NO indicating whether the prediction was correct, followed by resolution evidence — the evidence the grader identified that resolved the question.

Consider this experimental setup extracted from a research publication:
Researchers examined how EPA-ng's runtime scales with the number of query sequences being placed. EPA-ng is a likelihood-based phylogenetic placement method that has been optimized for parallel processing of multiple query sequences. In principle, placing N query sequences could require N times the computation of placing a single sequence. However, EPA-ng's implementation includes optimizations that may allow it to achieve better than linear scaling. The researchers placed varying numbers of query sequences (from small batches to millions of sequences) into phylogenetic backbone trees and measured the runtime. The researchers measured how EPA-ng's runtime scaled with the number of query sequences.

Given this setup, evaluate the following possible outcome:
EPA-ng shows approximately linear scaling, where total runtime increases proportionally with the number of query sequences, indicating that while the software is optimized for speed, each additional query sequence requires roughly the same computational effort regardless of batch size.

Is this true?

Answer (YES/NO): NO